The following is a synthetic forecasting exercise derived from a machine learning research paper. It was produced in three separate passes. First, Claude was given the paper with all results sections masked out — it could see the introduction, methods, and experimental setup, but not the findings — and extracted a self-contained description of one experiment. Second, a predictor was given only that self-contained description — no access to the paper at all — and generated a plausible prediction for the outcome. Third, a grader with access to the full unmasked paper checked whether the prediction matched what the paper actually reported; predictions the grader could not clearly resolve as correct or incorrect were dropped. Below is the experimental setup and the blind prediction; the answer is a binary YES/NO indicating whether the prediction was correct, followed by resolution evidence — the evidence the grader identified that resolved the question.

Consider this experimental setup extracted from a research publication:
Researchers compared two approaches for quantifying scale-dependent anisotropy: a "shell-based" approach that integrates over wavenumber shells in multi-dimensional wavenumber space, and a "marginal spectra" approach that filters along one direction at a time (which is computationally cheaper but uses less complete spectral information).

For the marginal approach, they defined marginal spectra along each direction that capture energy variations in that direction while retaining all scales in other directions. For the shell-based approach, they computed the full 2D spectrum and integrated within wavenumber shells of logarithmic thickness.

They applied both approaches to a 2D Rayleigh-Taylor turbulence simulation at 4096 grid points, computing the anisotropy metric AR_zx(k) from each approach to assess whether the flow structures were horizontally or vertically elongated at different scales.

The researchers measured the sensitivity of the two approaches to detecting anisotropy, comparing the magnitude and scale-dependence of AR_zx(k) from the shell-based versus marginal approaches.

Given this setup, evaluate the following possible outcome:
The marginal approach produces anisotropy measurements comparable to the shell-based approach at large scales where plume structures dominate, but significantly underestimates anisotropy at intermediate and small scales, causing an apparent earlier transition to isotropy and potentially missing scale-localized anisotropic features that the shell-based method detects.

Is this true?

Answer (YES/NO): NO